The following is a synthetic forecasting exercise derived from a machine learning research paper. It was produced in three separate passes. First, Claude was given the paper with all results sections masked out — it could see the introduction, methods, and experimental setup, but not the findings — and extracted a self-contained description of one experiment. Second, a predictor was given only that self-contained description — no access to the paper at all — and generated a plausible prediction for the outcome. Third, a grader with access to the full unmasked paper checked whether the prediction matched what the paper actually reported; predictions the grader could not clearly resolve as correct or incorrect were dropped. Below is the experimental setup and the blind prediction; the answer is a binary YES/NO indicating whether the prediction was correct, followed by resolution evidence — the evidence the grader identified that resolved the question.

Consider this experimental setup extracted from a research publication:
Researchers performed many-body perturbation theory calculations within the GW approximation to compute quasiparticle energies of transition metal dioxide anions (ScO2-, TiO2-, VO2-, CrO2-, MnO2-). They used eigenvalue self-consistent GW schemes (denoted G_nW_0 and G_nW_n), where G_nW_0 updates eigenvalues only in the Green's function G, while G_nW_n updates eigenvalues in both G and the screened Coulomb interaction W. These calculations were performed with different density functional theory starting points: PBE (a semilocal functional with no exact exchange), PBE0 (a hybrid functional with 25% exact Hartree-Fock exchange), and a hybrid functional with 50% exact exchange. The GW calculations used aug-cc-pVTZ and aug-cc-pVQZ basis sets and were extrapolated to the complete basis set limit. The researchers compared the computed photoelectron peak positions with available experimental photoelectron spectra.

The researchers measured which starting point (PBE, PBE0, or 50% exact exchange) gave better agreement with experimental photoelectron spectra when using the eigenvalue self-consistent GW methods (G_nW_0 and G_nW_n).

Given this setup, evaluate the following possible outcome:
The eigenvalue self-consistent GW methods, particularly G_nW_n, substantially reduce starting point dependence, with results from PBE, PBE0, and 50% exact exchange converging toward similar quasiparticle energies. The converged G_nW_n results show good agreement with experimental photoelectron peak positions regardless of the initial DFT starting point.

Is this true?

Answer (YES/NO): NO